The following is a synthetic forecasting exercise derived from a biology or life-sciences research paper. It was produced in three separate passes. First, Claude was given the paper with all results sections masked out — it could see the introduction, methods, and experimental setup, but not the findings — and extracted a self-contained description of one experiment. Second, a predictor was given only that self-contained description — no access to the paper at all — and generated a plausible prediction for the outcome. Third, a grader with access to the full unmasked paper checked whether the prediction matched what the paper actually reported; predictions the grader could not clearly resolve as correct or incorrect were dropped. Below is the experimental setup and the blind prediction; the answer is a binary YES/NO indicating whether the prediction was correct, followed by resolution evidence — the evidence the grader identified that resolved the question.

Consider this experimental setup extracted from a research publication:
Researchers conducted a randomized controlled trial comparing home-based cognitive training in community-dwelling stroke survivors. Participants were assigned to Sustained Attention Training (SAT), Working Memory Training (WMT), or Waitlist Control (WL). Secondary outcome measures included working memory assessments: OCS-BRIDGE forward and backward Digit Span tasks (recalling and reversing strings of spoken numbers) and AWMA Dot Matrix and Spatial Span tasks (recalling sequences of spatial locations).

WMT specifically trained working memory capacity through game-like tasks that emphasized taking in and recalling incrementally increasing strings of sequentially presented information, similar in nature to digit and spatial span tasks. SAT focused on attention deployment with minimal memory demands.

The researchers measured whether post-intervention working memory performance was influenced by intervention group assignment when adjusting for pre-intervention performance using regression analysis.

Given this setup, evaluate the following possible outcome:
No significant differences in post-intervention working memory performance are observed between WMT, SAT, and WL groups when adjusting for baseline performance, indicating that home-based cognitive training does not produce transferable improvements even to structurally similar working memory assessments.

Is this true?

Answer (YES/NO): YES